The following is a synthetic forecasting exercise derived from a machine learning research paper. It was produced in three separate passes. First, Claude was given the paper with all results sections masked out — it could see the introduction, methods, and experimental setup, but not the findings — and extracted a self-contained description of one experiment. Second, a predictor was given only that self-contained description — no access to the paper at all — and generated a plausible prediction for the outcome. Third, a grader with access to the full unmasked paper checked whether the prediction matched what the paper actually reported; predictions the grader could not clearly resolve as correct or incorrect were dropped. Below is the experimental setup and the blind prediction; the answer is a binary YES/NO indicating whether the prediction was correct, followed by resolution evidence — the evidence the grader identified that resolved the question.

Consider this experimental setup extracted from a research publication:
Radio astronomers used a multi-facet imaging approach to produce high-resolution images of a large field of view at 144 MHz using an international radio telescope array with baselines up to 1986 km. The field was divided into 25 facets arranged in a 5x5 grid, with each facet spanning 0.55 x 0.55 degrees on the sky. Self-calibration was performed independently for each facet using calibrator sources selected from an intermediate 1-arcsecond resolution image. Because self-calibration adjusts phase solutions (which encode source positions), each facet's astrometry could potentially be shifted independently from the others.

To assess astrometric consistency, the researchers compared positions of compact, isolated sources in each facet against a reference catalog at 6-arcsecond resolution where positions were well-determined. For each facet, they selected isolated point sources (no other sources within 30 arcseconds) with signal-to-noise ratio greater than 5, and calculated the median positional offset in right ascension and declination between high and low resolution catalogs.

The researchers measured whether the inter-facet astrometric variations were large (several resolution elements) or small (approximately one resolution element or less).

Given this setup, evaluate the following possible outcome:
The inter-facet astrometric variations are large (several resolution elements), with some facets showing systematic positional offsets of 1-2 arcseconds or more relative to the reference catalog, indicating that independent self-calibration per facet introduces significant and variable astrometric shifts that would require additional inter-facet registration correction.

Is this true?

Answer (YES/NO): NO